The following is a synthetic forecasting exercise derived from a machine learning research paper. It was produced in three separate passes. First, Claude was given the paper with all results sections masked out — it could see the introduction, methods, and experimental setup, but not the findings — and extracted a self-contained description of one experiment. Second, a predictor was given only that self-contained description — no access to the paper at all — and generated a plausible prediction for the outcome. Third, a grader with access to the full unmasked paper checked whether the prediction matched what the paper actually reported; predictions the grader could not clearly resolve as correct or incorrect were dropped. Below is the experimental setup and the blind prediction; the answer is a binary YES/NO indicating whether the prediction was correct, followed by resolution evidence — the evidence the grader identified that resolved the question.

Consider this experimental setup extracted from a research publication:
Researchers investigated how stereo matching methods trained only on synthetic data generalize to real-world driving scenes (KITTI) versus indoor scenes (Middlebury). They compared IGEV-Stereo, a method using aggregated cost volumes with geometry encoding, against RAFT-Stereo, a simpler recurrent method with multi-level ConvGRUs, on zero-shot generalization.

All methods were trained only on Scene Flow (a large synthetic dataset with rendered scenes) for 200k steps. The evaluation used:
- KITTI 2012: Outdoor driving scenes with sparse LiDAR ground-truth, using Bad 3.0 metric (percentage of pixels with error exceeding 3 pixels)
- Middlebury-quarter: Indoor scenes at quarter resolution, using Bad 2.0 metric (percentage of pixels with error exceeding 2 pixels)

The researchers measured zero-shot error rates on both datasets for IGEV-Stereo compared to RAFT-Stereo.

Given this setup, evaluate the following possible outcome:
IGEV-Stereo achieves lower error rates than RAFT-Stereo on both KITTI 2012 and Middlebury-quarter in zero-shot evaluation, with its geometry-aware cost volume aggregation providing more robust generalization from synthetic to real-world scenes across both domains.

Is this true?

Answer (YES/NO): NO